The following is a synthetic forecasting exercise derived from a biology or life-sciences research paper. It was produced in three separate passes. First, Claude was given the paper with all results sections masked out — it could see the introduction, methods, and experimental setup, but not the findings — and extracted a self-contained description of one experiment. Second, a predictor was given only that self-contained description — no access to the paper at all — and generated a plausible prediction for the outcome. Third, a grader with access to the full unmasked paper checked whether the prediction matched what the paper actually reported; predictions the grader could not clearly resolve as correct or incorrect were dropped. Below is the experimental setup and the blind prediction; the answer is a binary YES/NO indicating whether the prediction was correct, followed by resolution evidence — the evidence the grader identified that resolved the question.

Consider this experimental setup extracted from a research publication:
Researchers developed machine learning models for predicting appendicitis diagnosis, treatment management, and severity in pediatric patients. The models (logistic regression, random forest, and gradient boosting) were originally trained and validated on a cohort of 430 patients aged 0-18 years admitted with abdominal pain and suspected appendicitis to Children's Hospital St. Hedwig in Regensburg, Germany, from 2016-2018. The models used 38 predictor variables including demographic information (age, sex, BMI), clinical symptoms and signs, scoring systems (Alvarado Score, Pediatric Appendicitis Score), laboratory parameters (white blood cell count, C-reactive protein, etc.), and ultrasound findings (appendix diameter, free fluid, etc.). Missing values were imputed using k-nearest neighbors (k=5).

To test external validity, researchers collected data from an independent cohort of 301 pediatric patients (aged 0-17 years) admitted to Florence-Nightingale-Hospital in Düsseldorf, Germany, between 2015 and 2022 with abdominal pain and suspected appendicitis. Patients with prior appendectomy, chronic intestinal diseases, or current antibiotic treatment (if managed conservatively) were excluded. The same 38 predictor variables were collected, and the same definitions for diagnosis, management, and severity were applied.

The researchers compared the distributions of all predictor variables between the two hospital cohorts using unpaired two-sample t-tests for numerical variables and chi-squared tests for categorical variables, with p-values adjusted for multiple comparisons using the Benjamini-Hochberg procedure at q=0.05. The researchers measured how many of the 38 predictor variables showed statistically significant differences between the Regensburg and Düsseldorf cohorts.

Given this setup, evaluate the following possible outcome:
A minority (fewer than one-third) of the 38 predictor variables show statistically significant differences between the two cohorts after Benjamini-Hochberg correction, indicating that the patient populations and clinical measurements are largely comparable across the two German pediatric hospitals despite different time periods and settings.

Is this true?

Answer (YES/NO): NO